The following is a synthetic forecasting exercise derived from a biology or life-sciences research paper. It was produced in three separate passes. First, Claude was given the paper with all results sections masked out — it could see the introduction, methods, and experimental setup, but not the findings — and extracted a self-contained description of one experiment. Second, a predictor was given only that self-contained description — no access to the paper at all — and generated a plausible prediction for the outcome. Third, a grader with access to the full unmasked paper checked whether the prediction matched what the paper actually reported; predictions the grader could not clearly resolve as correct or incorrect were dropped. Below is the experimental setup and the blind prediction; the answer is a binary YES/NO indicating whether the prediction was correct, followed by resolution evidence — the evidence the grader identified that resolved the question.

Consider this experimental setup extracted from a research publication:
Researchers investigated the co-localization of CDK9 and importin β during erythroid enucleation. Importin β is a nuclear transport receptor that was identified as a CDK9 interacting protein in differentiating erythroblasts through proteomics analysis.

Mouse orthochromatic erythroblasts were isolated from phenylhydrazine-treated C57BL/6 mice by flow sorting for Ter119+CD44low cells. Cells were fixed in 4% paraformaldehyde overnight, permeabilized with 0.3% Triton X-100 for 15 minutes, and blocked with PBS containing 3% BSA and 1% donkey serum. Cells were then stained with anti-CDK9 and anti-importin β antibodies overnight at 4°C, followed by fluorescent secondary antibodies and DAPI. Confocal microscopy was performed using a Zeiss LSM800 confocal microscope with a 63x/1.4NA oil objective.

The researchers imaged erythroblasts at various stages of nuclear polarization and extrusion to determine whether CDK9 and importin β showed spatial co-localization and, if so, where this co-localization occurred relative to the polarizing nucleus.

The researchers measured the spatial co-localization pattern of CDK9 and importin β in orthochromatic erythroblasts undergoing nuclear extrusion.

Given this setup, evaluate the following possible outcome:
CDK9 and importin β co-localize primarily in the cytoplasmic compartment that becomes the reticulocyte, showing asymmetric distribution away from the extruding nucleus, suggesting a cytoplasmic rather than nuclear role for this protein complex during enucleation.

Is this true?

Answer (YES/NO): YES